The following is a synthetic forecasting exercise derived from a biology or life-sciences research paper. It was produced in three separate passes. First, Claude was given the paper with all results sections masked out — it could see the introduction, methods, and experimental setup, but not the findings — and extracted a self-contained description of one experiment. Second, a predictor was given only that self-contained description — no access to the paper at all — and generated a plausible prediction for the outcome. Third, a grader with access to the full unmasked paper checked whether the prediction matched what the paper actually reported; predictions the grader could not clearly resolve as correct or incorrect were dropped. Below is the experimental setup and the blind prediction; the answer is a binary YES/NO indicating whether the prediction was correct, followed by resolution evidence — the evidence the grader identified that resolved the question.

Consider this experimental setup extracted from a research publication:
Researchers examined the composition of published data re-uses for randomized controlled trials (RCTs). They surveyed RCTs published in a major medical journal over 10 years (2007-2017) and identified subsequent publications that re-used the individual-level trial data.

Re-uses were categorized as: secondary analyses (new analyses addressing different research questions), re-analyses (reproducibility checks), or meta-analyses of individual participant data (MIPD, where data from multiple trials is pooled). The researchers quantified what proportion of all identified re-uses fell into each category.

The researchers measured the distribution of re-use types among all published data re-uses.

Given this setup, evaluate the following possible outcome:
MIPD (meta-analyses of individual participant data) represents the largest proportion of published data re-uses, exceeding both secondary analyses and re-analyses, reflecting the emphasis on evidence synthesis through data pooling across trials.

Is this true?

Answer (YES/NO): NO